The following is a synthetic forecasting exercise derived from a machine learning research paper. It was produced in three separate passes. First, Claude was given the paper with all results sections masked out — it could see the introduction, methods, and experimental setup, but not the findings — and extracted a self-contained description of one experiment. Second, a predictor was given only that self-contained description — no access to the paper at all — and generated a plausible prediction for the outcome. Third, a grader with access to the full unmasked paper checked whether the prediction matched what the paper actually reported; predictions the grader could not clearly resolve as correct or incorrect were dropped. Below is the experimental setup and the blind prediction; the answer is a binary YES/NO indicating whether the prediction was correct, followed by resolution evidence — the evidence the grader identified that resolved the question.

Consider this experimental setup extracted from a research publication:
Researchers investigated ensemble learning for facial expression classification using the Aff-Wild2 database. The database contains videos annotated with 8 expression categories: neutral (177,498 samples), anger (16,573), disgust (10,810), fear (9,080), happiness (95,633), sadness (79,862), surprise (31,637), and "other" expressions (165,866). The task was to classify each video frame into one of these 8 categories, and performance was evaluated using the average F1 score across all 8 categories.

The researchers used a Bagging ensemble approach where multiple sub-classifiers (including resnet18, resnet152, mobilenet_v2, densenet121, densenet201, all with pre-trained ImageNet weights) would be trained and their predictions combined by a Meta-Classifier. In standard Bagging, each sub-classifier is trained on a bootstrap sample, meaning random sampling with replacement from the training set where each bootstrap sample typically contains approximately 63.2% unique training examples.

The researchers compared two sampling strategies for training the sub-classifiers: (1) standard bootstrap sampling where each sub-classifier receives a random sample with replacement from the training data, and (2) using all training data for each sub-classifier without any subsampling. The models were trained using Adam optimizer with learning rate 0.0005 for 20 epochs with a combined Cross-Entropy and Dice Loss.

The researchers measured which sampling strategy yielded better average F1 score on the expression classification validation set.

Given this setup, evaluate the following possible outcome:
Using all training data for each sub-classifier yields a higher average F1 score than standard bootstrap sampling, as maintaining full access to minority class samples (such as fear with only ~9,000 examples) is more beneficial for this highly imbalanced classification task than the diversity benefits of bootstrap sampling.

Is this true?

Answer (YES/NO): YES